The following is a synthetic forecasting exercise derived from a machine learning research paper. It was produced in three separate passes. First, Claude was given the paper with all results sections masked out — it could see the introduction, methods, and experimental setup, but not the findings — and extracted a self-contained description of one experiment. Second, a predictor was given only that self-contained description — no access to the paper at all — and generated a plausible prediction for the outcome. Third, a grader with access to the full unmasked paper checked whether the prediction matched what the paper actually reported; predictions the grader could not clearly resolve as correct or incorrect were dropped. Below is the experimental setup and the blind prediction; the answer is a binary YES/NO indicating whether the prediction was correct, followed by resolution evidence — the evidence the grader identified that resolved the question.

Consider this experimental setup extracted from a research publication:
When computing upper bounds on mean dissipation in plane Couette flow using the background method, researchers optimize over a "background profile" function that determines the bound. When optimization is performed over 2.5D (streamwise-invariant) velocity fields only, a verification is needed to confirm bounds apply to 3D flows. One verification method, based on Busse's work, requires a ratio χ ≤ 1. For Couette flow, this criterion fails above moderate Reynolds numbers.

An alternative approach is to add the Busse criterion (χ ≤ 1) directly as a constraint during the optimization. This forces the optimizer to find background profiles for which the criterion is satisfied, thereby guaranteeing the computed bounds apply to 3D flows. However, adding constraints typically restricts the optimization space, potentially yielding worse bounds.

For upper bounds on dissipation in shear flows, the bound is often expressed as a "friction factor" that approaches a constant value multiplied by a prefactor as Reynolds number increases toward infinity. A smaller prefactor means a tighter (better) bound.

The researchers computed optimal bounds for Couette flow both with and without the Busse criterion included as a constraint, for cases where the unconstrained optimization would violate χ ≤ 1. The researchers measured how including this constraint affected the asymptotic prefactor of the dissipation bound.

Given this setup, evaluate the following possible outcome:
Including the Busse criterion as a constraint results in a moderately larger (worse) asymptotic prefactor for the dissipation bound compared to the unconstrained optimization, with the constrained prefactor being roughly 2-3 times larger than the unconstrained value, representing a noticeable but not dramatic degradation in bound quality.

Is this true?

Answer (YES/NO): NO